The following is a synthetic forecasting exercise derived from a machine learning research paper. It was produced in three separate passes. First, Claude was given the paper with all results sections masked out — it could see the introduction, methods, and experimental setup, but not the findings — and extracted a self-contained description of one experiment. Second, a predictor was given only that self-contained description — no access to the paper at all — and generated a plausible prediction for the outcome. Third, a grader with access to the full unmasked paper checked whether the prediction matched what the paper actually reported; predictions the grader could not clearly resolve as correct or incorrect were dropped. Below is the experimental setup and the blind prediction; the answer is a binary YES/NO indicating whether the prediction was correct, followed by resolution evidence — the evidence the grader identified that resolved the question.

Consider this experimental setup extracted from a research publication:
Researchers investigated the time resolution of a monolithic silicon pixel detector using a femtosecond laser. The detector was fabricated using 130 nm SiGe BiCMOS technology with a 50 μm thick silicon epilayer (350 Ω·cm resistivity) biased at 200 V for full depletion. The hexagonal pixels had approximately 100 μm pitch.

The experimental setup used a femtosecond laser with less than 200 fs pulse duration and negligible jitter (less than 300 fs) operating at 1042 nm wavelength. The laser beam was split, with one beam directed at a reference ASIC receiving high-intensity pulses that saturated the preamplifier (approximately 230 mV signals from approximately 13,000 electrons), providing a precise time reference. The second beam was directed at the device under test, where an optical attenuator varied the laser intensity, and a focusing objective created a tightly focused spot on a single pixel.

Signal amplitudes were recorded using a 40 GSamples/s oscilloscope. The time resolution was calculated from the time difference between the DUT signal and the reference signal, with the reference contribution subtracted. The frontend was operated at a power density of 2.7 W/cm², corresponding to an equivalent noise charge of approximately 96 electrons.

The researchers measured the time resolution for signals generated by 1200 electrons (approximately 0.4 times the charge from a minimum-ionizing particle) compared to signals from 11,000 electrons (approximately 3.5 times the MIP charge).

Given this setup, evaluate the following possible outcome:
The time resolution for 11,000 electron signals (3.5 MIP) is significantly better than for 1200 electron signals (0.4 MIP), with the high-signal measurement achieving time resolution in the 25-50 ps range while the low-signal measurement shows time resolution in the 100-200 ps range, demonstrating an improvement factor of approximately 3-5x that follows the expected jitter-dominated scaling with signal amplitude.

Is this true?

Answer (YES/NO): NO